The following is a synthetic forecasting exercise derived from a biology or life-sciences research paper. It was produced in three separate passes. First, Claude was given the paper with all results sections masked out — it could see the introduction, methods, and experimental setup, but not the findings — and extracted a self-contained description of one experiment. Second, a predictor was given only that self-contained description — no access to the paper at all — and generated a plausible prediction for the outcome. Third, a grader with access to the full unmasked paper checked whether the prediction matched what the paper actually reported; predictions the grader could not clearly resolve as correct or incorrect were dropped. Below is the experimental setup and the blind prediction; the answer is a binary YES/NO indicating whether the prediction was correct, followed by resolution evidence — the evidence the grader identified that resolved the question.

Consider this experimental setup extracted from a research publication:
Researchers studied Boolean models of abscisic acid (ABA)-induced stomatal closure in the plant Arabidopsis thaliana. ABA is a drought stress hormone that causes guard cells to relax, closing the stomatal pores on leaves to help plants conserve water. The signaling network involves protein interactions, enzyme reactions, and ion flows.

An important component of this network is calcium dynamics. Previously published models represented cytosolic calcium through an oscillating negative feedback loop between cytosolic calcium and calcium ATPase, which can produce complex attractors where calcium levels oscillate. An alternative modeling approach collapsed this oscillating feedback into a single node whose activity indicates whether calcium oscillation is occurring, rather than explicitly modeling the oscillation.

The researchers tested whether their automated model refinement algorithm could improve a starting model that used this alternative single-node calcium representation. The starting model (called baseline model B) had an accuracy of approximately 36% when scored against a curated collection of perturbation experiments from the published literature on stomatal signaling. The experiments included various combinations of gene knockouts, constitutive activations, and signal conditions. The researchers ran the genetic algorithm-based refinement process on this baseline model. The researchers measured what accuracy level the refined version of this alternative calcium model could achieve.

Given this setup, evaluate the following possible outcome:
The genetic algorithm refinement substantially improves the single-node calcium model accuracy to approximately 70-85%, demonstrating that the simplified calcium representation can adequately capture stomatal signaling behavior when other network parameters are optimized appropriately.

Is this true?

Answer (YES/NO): YES